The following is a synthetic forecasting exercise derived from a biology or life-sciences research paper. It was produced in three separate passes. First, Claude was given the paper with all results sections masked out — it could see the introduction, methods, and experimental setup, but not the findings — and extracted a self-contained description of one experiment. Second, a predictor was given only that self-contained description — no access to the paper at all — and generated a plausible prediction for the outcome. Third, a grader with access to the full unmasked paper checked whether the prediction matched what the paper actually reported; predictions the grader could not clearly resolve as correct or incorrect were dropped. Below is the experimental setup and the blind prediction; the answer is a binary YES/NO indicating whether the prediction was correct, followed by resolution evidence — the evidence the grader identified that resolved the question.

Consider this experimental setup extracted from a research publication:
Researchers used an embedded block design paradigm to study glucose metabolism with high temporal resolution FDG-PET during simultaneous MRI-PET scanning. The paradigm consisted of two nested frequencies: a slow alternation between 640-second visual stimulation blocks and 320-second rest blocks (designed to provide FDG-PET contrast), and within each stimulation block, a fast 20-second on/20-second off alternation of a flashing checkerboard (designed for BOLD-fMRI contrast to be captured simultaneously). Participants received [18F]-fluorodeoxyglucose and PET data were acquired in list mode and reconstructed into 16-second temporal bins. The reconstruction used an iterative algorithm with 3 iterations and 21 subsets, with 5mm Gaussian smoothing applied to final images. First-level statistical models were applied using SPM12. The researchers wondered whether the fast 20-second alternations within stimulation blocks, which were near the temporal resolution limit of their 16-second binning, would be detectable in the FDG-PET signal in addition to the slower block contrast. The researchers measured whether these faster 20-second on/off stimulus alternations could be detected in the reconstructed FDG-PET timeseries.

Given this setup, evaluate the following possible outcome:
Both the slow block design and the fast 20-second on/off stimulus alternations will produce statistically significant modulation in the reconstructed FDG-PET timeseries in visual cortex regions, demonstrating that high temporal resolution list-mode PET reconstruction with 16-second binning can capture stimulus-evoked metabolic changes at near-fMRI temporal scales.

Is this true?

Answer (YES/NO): NO